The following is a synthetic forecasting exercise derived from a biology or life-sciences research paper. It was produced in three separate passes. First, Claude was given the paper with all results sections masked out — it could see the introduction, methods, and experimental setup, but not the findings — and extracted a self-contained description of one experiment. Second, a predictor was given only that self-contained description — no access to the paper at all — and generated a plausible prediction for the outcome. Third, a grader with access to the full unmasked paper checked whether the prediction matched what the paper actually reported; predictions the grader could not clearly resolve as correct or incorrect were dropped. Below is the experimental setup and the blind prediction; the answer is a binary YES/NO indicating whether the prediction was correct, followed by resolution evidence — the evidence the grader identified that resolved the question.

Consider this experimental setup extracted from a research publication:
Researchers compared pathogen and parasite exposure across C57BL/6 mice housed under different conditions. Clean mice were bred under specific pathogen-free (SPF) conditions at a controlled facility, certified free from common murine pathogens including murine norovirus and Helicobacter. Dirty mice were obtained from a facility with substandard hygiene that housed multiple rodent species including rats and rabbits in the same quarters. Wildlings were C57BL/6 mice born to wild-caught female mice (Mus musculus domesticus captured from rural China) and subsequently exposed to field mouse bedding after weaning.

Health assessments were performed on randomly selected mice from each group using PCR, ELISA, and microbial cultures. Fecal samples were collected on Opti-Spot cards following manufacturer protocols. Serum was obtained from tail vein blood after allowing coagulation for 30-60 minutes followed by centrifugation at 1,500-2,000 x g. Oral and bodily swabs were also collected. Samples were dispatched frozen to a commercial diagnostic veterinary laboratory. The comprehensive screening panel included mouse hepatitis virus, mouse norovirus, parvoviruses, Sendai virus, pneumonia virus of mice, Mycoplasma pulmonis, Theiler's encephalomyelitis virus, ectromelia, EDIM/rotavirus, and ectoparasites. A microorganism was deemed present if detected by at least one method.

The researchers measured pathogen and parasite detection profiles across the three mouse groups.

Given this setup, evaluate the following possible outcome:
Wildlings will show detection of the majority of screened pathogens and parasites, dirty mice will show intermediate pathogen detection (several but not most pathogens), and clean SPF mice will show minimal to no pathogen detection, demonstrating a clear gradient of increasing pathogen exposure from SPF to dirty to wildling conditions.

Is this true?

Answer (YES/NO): NO